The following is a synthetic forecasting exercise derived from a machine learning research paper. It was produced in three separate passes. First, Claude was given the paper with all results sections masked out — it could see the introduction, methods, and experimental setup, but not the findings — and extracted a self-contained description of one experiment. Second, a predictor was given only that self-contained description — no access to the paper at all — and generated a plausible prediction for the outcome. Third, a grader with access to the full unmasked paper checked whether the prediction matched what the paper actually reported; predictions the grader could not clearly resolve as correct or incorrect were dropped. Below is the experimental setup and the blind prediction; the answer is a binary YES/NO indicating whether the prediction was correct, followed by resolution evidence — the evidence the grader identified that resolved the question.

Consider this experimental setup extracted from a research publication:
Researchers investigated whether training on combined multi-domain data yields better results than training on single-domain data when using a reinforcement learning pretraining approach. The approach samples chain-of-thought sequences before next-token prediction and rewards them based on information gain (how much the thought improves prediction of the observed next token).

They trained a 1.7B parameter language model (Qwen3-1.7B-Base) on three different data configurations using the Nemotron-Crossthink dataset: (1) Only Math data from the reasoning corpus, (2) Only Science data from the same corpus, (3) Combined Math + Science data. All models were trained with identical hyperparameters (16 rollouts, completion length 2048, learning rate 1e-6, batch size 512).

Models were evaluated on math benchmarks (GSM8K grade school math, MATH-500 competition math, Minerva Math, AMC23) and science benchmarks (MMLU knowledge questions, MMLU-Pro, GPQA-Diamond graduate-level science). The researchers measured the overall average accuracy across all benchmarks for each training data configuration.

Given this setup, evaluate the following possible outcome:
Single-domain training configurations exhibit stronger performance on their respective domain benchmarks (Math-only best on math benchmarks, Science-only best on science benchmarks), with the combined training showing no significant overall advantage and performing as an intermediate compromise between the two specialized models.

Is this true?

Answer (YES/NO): NO